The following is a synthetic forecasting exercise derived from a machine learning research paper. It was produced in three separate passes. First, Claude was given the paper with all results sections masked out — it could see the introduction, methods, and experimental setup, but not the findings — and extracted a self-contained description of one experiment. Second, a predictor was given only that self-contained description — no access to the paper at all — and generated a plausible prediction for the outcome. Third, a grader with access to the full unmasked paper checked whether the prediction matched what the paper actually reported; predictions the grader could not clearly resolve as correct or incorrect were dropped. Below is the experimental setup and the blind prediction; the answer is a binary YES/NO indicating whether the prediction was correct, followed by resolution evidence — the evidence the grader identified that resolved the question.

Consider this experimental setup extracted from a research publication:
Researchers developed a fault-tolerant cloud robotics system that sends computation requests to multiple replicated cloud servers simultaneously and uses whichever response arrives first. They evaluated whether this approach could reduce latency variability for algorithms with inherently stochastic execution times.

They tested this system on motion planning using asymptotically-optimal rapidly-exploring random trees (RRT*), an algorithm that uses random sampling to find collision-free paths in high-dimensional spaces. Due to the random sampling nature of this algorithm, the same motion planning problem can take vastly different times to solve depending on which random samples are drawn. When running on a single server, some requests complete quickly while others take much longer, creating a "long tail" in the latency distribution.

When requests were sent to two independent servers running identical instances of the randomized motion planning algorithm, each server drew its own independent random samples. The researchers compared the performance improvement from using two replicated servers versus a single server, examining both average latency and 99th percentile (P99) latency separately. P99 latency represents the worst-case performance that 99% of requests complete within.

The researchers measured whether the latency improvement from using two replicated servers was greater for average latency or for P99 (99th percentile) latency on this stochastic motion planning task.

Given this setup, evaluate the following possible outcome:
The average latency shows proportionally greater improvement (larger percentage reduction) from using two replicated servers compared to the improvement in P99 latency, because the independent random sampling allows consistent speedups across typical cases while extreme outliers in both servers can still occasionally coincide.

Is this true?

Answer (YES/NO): NO